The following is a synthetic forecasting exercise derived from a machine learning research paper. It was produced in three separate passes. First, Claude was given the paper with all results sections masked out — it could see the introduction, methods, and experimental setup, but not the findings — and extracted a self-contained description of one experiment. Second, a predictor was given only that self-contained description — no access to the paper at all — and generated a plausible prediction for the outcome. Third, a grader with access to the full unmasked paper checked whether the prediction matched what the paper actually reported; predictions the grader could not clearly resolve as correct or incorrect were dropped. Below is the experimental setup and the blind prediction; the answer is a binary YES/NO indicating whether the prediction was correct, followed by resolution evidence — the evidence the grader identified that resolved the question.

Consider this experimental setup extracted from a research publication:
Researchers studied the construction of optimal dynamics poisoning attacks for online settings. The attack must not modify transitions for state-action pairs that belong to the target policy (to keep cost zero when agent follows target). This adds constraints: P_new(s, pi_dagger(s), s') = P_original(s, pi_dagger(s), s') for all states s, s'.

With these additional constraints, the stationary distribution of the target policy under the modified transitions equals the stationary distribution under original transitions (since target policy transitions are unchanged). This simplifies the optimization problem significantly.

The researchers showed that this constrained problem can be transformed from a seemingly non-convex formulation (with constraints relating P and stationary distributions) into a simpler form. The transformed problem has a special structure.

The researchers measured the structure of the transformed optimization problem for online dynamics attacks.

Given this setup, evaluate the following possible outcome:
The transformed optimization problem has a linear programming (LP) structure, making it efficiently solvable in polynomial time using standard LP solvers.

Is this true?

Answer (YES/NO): NO